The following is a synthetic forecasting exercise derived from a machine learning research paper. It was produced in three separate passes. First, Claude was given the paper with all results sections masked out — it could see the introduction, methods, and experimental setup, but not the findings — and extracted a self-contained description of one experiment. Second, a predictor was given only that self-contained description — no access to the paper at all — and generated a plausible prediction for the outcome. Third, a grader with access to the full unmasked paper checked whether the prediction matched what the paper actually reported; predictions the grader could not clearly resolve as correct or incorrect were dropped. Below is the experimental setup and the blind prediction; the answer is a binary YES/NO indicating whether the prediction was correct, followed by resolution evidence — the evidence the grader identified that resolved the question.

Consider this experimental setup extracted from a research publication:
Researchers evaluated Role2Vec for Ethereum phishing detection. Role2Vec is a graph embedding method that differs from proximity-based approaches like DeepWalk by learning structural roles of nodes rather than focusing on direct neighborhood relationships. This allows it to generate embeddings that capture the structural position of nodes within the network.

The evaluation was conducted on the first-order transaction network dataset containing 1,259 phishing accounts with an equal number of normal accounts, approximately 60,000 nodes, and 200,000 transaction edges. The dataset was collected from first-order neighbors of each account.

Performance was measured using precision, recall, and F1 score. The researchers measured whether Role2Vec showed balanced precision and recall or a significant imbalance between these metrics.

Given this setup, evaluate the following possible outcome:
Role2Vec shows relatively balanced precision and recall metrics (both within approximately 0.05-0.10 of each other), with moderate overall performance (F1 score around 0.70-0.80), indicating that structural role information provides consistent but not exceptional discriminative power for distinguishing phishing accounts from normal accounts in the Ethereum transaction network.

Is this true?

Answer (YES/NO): YES